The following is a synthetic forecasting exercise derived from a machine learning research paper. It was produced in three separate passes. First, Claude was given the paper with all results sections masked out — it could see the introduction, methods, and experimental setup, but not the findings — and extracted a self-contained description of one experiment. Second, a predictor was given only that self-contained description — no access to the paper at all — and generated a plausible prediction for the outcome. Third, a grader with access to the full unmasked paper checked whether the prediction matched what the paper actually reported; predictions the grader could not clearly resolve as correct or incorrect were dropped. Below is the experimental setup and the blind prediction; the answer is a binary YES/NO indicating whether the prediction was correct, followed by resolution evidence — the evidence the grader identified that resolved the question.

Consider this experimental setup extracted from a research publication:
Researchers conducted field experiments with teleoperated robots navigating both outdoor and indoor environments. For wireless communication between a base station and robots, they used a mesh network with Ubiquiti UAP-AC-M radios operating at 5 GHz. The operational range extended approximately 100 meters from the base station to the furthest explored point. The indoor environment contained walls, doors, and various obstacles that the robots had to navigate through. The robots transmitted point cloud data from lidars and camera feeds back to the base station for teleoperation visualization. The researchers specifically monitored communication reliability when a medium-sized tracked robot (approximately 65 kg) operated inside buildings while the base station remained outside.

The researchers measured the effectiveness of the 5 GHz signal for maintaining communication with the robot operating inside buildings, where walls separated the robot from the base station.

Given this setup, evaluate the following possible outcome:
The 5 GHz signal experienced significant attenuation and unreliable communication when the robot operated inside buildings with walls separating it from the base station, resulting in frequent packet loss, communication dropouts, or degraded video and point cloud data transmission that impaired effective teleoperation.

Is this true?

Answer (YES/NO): YES